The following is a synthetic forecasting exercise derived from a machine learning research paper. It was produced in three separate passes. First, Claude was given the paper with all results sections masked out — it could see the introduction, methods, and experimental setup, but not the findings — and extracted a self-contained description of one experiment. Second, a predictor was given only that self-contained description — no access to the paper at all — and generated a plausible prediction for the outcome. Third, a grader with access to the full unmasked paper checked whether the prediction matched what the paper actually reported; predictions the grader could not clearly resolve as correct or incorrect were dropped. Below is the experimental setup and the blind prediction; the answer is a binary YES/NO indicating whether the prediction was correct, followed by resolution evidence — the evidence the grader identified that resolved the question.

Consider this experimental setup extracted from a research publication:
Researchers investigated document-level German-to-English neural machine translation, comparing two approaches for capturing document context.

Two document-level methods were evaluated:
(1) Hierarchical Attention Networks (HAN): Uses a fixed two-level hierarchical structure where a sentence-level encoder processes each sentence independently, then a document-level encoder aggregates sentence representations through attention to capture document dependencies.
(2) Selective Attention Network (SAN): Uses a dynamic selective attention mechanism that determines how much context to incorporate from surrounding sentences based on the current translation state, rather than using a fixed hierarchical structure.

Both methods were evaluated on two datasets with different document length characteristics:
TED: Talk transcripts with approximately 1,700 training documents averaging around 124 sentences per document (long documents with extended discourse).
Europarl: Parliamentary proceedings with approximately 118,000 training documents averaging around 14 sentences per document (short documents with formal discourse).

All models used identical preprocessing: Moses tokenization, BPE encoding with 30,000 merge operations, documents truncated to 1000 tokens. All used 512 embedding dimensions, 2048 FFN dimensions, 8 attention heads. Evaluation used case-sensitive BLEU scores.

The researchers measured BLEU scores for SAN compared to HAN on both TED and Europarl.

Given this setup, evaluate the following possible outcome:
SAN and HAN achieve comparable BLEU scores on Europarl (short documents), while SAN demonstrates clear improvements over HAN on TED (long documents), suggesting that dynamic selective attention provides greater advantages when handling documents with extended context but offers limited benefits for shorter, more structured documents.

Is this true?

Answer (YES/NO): NO